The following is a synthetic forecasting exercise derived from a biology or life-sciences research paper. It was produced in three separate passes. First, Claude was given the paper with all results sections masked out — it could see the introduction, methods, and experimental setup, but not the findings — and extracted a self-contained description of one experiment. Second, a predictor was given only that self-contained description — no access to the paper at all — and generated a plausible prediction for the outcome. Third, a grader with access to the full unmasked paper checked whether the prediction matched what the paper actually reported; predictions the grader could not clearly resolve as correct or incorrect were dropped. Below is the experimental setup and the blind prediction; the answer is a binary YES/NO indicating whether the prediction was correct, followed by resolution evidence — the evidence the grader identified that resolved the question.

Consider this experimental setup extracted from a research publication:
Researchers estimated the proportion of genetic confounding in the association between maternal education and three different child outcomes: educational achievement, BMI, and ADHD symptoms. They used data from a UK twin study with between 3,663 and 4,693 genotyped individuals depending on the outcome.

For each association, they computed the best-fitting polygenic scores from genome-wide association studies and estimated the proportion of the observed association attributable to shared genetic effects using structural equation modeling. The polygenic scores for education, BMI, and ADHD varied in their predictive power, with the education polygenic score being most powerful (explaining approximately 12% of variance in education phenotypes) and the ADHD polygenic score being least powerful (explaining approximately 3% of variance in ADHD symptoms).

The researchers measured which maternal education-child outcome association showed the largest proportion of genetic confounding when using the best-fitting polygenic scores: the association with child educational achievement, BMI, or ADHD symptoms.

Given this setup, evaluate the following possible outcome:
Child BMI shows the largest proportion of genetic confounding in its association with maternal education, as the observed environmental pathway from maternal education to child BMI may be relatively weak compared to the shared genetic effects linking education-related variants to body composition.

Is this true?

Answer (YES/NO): YES